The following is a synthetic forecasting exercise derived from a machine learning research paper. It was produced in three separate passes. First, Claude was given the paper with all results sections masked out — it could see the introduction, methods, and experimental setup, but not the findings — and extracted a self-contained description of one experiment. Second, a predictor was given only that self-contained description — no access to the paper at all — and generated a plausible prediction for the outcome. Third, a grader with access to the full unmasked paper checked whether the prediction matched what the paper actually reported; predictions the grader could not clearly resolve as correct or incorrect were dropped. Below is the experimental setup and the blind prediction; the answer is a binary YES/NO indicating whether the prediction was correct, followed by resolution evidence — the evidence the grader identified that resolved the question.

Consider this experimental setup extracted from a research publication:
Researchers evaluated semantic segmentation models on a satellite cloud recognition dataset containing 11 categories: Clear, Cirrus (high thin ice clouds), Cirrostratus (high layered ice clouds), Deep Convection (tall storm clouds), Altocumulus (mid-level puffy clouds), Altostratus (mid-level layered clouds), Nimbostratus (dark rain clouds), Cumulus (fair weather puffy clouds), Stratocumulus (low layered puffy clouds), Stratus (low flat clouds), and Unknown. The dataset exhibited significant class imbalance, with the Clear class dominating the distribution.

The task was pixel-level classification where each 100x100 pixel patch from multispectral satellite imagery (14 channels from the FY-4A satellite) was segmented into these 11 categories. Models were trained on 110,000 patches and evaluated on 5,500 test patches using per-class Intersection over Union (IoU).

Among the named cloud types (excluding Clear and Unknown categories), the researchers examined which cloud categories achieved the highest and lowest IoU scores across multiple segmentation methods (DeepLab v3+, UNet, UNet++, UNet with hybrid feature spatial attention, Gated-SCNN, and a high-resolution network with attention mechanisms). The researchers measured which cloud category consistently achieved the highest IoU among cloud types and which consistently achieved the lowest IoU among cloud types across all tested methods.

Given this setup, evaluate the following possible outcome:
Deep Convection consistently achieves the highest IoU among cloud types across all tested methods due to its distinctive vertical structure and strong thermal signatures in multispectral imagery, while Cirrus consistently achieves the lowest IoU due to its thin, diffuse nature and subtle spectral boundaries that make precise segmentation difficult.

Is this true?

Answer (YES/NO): NO